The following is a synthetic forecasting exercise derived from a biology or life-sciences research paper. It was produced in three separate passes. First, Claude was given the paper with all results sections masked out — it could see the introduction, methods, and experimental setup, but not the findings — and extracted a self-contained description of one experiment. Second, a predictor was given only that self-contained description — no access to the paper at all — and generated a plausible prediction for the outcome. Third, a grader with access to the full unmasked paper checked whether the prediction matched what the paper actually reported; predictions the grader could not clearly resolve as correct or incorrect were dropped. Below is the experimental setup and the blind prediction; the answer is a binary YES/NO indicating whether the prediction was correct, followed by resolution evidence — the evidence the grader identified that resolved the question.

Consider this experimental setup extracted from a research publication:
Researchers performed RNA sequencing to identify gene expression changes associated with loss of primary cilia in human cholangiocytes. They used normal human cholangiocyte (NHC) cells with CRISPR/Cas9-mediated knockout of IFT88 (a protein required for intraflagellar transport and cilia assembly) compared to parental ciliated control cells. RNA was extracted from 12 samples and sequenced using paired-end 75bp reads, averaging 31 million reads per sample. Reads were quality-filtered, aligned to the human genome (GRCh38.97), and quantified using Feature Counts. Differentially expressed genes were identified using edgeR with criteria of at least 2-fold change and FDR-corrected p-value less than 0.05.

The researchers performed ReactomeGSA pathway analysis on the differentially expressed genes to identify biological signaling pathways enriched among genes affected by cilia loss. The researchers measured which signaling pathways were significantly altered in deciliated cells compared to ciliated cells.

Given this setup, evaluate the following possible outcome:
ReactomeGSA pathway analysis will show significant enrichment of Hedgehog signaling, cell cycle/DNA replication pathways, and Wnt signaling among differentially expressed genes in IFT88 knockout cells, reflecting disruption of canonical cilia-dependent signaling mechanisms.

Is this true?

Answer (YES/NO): NO